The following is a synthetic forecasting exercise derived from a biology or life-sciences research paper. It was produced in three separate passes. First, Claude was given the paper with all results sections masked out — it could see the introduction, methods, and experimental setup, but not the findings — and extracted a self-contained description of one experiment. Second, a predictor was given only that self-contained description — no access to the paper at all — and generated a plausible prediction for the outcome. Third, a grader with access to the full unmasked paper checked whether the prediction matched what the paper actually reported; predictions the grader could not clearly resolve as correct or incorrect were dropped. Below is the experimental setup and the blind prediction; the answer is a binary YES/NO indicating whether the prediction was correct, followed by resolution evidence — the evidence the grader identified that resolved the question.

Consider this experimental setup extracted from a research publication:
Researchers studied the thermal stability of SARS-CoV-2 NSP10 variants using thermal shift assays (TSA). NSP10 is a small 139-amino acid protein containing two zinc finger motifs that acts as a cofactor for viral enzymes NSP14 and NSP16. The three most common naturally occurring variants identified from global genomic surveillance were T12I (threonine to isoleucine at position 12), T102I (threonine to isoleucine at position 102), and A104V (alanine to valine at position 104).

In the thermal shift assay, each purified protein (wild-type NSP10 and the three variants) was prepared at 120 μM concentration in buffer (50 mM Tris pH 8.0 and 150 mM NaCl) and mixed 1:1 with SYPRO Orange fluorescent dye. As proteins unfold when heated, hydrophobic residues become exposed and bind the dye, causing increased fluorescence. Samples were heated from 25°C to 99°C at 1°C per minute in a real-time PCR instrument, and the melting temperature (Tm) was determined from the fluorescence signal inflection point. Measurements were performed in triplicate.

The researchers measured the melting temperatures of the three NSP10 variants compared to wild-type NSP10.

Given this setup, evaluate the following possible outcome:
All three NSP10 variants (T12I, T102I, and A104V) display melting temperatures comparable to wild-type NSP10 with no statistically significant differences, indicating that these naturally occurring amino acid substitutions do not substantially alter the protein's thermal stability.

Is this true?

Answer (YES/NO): NO